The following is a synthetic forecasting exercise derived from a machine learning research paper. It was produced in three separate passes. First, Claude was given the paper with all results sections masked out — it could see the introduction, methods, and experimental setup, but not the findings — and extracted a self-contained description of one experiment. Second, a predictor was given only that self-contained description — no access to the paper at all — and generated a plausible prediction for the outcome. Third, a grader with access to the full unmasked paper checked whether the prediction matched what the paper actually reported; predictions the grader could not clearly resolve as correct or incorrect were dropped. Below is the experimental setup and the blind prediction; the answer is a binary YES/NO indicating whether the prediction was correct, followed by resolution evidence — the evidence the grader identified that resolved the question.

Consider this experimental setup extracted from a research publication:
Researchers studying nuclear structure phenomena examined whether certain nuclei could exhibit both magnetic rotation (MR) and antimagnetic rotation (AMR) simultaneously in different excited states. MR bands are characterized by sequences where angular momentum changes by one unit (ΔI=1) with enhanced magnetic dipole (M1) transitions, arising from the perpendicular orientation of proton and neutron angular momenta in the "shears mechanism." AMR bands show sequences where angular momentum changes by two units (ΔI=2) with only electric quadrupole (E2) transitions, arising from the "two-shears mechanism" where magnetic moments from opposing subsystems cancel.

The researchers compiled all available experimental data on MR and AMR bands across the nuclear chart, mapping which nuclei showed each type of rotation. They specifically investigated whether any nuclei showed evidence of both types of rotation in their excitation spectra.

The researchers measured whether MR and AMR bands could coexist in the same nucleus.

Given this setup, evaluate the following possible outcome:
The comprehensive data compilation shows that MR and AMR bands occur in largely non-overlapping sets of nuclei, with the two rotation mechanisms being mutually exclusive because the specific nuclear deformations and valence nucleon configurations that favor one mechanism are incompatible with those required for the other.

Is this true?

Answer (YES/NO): NO